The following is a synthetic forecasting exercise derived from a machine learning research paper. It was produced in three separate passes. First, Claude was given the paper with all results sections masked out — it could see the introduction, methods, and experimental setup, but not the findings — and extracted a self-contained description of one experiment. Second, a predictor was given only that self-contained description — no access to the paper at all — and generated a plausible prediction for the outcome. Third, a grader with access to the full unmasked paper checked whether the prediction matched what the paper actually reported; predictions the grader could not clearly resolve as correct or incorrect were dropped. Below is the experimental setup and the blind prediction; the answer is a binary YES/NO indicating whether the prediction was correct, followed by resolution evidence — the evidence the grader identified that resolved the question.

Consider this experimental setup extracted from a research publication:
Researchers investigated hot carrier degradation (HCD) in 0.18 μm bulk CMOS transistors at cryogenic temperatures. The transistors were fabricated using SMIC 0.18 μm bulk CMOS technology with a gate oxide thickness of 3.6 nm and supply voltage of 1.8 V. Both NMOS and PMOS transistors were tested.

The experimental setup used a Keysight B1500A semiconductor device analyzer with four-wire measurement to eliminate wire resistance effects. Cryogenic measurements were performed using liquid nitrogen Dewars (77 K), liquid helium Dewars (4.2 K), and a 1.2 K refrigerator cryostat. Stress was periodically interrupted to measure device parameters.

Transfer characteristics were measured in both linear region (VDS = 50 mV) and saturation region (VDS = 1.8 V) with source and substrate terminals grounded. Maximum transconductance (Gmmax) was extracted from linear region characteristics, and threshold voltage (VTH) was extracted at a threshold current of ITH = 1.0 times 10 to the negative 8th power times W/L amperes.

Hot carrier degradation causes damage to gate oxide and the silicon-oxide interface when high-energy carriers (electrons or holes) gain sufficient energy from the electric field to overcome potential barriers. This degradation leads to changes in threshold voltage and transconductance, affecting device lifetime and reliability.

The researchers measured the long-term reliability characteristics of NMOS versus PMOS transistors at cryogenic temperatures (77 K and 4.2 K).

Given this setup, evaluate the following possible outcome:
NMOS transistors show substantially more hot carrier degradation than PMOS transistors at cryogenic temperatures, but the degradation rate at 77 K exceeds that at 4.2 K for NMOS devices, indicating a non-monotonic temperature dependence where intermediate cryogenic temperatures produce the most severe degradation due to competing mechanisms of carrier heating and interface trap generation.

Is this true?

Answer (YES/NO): NO